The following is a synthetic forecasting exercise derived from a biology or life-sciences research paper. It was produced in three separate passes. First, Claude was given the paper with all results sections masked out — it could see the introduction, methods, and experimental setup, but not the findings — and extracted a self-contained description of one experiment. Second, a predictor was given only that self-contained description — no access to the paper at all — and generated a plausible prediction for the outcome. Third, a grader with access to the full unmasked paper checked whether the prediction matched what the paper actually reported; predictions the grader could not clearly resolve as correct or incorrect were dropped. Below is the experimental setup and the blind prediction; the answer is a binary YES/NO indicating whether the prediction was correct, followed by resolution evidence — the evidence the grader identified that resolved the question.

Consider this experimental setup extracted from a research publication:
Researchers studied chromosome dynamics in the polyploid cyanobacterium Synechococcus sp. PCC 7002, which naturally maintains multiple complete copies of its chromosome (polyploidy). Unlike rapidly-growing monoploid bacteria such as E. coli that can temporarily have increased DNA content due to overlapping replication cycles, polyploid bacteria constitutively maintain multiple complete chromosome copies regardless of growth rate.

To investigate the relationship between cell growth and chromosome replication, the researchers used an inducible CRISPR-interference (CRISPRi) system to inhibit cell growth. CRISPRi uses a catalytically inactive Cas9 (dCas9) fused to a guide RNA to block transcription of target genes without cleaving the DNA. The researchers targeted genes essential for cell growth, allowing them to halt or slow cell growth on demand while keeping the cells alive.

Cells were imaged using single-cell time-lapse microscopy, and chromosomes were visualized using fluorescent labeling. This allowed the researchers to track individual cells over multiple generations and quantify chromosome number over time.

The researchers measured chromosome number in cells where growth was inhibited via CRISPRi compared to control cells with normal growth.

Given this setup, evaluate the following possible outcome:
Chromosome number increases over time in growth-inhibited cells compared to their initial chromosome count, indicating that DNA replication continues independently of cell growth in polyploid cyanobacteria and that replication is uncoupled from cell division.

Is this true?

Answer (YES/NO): YES